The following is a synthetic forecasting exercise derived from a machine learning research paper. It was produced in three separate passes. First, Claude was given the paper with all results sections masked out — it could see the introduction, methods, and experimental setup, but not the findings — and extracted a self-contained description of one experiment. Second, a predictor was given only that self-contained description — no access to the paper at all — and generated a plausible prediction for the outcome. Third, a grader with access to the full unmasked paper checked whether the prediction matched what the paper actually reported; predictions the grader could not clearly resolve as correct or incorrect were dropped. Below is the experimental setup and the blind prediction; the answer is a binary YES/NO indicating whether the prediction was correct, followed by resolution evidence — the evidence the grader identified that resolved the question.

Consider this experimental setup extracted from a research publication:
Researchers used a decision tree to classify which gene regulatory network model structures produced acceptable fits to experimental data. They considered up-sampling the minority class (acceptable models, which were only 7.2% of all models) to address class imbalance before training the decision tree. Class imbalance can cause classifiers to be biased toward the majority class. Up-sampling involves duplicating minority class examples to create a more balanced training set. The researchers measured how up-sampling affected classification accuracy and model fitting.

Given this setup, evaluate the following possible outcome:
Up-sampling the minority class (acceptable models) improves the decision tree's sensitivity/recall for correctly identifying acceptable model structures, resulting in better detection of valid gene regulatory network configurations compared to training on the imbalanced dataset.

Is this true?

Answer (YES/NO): NO